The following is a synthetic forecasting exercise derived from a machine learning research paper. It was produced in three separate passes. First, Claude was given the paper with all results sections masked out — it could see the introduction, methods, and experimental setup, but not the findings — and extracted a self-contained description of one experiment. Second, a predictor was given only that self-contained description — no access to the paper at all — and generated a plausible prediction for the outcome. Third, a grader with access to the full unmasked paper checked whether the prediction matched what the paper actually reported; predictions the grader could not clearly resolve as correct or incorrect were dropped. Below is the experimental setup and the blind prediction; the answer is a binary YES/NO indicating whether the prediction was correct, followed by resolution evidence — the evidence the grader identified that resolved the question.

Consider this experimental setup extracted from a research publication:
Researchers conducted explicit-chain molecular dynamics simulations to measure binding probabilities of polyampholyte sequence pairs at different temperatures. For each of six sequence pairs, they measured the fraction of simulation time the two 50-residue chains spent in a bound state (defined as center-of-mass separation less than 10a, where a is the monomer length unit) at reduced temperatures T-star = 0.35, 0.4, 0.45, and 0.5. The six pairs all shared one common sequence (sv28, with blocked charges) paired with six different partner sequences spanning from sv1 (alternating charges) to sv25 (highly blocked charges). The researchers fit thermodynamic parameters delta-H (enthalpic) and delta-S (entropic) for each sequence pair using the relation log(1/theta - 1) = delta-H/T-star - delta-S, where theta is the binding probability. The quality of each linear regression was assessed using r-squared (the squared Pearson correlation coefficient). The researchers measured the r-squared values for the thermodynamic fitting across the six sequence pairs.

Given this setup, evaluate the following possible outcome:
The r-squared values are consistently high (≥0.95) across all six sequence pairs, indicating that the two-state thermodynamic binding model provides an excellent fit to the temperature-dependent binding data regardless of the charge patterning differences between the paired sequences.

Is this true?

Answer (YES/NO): NO